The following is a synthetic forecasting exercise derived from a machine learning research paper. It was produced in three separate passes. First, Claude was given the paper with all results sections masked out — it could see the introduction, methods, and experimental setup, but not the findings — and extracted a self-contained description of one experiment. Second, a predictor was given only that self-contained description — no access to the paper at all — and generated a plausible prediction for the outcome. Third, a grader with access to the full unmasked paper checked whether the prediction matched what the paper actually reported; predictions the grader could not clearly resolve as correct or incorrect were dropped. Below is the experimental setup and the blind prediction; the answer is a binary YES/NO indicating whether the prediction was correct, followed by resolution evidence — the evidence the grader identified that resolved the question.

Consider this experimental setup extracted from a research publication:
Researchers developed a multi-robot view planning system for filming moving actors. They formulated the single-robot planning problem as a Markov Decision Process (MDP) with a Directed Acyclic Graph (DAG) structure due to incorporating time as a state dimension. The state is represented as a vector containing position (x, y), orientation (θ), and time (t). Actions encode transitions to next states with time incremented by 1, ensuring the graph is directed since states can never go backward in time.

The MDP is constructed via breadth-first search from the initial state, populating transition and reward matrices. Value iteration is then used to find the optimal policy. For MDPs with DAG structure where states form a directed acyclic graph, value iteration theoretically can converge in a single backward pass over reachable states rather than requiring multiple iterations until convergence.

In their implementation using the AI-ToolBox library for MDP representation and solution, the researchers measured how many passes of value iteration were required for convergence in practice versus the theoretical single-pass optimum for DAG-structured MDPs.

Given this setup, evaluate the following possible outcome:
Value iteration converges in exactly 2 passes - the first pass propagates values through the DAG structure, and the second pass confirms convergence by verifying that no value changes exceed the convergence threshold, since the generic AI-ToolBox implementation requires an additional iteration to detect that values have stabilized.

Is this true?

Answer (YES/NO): NO